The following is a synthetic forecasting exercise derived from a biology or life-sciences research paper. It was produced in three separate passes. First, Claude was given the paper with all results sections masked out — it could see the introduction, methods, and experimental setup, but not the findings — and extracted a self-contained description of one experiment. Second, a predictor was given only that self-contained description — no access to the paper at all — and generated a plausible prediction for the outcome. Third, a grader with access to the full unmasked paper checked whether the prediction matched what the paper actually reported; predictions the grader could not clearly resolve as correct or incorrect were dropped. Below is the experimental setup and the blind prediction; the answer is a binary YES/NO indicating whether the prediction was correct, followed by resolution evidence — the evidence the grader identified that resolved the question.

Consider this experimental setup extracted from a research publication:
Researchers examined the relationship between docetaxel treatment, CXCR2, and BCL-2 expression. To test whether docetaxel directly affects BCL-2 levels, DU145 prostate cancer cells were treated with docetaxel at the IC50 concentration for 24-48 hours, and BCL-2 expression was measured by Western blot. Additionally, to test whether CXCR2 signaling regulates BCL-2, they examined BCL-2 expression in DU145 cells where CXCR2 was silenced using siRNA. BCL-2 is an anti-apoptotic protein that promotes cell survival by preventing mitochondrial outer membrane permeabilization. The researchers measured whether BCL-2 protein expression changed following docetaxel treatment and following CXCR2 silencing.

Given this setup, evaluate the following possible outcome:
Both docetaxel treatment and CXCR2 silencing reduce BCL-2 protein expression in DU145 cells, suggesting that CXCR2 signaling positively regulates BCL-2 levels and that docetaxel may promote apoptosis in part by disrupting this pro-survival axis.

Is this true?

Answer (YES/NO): YES